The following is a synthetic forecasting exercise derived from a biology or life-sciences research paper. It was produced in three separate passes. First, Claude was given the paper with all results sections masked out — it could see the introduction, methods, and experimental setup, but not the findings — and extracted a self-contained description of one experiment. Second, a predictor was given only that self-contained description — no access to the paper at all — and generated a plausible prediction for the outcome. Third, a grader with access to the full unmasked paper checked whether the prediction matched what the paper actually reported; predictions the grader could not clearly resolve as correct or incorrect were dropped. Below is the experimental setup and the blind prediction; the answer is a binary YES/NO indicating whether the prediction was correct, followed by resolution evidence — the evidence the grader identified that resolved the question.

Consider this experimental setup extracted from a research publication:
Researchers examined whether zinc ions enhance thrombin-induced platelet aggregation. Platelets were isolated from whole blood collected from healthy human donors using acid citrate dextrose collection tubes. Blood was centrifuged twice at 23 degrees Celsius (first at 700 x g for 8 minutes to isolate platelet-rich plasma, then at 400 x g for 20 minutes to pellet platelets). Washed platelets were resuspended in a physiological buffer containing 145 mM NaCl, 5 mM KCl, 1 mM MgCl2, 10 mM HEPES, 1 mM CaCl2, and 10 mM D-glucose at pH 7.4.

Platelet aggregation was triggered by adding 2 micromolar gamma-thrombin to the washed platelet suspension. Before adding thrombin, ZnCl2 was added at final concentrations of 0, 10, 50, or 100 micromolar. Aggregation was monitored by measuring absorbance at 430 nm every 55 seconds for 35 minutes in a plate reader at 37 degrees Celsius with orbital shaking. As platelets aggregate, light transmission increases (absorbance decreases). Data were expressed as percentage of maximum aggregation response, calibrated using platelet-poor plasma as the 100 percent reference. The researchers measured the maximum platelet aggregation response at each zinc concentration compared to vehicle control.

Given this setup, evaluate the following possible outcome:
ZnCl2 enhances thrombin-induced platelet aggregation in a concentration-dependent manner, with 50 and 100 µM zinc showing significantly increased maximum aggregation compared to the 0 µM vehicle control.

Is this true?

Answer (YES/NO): NO